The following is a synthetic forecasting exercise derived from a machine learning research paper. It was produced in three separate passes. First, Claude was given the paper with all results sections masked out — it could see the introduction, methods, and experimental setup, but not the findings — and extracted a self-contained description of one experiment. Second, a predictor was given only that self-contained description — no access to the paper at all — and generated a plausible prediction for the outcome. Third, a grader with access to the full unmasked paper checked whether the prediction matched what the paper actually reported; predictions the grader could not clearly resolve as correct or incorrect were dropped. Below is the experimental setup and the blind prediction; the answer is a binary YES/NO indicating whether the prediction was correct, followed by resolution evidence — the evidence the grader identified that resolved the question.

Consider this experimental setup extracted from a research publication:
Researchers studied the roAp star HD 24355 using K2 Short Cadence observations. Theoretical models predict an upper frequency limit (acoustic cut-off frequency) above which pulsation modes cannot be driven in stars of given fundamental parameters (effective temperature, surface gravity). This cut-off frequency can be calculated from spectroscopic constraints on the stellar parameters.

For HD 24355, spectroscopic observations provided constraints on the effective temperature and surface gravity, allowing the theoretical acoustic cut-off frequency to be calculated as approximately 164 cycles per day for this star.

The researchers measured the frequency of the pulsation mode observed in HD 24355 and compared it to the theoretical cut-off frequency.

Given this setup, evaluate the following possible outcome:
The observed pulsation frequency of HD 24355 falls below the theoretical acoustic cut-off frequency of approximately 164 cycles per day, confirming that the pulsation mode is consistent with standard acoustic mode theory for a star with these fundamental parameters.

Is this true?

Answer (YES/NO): NO